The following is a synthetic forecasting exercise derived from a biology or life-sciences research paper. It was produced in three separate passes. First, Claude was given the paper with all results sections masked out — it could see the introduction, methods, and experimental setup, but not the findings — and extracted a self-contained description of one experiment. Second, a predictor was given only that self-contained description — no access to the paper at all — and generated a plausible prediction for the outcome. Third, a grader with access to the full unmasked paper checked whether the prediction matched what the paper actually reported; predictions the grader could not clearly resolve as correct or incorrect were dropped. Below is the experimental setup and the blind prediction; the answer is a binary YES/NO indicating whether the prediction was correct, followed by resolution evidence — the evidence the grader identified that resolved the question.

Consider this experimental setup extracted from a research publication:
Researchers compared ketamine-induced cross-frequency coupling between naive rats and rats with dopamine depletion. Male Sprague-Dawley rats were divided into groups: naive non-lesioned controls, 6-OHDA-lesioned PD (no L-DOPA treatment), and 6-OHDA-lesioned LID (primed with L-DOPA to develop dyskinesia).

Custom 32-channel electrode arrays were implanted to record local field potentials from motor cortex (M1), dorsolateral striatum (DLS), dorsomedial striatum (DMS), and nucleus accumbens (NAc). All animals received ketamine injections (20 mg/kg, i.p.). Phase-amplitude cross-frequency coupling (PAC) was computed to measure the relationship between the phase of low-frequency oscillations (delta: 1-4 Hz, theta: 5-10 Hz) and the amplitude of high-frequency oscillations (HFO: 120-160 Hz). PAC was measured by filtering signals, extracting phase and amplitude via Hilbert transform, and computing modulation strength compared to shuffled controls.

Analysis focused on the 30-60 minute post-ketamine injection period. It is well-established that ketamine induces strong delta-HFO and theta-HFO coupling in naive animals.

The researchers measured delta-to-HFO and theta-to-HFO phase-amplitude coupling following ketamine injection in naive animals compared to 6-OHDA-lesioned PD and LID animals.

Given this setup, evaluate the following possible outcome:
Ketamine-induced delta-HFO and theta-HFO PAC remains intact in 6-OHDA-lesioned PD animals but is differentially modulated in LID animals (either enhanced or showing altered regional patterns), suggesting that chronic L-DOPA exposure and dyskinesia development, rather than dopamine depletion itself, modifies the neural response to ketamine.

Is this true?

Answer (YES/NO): NO